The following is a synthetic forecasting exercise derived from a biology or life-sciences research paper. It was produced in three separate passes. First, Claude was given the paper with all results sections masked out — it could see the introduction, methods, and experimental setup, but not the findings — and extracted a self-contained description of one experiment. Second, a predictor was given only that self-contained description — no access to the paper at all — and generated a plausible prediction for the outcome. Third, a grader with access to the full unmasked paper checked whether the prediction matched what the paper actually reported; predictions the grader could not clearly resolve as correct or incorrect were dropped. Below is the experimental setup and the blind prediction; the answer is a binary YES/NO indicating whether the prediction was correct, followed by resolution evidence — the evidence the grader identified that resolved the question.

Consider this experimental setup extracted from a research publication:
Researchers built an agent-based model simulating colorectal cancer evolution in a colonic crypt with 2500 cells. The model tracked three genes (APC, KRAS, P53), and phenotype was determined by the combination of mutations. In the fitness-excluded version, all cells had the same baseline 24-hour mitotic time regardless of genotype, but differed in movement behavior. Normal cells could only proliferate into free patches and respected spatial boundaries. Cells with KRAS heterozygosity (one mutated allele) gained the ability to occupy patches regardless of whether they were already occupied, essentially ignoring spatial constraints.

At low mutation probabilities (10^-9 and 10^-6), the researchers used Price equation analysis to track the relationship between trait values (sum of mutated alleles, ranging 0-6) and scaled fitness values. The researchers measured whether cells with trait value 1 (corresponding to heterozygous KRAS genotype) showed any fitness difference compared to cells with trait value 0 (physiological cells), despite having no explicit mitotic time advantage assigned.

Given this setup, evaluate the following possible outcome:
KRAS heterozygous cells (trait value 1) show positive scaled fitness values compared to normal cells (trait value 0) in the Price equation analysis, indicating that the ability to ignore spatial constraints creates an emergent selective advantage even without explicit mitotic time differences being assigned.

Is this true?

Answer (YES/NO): YES